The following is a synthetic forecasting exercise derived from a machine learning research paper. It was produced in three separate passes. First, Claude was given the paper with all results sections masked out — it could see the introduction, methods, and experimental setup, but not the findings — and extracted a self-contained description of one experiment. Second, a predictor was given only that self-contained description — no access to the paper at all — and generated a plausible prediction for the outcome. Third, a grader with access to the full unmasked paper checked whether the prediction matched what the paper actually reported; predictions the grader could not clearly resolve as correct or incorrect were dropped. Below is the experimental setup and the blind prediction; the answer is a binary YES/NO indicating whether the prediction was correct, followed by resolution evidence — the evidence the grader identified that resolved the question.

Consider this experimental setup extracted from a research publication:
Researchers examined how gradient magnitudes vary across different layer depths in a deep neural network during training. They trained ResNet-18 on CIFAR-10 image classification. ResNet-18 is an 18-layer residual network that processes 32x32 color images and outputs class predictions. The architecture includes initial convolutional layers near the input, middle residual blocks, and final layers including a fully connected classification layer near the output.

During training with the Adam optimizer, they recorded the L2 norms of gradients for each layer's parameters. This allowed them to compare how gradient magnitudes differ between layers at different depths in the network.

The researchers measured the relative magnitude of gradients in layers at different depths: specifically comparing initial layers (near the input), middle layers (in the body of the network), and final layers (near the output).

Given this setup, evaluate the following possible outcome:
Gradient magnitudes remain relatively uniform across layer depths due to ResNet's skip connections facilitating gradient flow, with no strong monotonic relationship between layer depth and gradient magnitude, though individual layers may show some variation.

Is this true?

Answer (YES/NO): NO